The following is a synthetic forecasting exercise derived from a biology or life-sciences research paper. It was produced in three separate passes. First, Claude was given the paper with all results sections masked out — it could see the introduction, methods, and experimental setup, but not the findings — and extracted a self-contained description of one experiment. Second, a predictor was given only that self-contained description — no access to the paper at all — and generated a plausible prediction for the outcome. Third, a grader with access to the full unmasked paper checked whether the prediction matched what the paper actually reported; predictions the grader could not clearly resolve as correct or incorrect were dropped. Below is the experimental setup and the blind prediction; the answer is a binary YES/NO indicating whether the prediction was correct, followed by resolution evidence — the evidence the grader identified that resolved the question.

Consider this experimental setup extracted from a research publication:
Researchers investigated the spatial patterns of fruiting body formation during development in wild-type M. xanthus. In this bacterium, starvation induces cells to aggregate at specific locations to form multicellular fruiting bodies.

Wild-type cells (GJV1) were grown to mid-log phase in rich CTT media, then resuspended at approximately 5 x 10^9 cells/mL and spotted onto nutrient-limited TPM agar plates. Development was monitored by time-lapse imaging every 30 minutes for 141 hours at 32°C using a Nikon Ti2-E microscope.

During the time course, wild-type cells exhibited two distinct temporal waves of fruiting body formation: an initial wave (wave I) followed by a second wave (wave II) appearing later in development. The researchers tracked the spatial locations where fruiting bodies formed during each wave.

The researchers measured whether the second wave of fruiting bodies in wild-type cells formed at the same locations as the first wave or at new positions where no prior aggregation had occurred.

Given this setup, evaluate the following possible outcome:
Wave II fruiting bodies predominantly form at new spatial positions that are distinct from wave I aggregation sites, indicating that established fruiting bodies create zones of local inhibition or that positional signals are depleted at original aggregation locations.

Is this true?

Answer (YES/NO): YES